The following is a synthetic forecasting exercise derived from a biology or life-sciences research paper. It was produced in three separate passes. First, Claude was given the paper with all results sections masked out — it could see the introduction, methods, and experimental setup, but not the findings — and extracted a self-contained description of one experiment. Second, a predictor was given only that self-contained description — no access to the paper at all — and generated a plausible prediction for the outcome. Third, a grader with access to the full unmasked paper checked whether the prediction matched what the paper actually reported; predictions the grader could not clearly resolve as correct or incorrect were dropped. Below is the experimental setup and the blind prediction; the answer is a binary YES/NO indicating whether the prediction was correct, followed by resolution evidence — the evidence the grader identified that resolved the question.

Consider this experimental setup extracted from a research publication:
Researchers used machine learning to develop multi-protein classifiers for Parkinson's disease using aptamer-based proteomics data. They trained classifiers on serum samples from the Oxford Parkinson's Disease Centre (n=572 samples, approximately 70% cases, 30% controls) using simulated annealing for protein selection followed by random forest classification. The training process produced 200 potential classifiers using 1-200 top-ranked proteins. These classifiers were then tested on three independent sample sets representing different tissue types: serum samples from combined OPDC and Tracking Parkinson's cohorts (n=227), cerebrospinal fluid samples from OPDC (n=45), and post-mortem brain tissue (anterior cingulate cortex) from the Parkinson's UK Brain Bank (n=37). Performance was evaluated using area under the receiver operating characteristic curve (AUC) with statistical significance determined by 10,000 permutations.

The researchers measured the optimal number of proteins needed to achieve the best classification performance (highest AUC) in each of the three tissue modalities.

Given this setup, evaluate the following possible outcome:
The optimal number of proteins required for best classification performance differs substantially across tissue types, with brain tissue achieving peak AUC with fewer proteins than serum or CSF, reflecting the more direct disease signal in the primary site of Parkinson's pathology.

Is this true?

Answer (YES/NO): YES